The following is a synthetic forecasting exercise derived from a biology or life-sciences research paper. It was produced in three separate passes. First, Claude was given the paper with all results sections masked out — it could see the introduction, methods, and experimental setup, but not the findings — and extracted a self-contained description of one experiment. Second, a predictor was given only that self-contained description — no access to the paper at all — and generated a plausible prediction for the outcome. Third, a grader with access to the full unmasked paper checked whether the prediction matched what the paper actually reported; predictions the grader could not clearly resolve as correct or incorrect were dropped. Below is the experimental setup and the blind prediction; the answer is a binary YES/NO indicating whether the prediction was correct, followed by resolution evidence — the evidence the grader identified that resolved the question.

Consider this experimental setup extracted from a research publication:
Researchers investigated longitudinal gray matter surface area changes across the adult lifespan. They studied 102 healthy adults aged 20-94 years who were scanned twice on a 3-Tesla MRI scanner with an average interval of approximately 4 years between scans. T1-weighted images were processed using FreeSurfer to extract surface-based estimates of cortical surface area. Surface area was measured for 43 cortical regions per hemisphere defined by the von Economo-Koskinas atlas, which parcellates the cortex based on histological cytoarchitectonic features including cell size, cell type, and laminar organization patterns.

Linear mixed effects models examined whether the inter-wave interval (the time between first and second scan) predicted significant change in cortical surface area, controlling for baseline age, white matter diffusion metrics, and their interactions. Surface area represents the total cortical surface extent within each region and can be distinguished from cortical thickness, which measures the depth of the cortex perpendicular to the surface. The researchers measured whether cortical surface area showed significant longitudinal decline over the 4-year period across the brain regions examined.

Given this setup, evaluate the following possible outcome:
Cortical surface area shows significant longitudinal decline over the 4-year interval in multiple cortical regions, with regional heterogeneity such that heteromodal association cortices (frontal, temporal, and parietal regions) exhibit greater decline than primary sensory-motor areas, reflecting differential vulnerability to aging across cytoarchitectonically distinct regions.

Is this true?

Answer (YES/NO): NO